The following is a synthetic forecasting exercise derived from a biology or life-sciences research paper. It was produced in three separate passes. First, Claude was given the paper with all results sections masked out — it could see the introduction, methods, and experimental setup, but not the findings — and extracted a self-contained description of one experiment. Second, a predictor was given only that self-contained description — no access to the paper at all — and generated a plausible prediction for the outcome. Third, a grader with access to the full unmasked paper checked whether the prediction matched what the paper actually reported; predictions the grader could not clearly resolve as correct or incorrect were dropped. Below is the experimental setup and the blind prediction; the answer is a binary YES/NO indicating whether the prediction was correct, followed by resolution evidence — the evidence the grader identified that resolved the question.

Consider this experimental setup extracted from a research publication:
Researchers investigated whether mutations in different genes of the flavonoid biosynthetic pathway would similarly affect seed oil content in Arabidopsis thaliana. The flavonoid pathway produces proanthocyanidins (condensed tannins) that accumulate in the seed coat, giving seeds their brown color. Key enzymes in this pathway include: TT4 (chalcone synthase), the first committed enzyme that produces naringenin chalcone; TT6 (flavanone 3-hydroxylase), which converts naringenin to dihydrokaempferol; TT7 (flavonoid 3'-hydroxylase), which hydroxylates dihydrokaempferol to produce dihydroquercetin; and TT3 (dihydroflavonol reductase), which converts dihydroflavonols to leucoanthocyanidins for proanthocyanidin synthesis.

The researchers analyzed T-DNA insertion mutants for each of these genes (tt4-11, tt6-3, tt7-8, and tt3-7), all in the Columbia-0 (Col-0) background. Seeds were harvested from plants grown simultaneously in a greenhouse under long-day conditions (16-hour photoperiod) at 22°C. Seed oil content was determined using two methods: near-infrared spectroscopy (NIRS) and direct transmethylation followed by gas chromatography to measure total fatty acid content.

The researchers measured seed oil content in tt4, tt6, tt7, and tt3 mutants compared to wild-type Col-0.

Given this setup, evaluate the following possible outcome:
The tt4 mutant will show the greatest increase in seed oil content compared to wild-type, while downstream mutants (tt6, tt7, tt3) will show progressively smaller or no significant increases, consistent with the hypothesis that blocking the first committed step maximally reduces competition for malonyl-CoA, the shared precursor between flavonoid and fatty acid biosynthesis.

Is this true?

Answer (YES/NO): NO